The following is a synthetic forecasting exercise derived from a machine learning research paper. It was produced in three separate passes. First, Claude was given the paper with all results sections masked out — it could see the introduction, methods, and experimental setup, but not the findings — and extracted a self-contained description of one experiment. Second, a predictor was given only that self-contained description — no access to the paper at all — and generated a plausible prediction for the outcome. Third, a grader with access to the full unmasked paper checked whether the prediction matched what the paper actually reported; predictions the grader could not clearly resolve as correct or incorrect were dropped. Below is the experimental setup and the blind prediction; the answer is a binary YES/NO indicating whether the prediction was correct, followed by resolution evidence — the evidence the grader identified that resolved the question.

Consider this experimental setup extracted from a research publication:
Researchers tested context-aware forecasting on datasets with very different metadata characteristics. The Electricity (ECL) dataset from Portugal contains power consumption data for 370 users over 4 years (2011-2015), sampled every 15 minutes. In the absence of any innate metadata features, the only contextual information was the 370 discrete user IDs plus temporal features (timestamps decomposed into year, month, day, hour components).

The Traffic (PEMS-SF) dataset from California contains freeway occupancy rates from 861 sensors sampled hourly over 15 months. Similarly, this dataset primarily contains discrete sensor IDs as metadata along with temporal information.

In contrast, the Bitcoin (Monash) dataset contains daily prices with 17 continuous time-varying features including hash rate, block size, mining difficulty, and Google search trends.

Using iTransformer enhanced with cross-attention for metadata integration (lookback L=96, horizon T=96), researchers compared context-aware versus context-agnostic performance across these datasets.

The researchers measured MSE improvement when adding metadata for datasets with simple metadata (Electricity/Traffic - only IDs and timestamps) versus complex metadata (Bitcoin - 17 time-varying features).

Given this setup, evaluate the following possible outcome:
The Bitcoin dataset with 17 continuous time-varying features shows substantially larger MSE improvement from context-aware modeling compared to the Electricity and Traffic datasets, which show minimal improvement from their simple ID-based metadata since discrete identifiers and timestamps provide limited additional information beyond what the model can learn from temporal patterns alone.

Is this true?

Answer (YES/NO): NO